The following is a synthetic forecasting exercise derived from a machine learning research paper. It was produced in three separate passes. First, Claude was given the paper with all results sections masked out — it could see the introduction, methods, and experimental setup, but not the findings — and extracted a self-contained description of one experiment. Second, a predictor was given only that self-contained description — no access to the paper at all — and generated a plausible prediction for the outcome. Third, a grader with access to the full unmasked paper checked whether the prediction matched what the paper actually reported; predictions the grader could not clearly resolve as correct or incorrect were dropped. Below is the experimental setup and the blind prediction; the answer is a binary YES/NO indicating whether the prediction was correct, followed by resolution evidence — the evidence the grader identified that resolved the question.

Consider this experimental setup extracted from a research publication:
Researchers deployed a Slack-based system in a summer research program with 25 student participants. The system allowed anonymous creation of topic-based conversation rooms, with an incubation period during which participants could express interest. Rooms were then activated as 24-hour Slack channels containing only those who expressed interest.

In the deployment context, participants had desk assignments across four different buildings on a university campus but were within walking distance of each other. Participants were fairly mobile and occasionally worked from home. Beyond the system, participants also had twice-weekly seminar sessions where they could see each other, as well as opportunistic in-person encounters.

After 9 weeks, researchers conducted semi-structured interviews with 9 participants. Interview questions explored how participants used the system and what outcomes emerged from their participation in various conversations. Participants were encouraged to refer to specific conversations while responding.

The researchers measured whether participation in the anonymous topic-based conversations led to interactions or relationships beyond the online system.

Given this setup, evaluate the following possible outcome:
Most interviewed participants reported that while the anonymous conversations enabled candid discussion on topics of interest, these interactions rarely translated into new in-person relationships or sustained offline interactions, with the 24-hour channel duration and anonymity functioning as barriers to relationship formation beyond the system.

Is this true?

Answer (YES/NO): NO